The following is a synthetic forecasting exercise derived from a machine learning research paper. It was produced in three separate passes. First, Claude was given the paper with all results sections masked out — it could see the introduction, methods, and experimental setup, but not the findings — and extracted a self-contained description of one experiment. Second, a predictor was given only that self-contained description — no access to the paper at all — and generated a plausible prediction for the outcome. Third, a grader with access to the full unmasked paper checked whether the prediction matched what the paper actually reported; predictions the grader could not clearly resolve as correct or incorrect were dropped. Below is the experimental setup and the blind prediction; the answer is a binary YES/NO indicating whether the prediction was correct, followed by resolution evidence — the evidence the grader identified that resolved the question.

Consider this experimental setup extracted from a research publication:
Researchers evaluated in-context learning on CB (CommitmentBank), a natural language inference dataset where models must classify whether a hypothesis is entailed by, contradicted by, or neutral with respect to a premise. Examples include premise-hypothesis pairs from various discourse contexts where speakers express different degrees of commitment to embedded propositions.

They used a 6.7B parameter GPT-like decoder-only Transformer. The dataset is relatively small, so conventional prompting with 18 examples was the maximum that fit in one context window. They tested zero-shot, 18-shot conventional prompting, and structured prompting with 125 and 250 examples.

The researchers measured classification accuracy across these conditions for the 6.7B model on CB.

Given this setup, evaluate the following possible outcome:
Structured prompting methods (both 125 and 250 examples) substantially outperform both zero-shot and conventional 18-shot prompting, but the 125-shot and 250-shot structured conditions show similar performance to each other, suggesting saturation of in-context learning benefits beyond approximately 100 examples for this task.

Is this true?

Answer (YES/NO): NO